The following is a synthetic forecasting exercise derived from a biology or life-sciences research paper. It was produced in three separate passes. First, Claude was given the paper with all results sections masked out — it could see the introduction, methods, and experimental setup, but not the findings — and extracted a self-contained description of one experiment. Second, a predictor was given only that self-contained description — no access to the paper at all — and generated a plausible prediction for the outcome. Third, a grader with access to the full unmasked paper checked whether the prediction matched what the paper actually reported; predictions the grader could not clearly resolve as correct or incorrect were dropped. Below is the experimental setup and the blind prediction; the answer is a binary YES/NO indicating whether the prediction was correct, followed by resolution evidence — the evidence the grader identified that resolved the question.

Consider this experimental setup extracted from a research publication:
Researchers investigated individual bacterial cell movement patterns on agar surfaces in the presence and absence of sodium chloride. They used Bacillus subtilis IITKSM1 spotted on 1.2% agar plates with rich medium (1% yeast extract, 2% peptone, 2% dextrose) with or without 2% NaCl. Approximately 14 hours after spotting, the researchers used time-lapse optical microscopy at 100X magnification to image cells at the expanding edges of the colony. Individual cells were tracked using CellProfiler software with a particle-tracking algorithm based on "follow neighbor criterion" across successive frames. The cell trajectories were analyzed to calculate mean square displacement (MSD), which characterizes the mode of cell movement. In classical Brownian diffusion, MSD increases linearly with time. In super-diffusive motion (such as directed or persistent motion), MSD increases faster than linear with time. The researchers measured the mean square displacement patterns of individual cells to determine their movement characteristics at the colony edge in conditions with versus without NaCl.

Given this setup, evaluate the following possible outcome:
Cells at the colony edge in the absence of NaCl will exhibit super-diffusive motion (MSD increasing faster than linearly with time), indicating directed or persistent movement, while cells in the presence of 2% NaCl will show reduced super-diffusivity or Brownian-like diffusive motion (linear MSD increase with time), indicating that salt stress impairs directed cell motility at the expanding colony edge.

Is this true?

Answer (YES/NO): NO